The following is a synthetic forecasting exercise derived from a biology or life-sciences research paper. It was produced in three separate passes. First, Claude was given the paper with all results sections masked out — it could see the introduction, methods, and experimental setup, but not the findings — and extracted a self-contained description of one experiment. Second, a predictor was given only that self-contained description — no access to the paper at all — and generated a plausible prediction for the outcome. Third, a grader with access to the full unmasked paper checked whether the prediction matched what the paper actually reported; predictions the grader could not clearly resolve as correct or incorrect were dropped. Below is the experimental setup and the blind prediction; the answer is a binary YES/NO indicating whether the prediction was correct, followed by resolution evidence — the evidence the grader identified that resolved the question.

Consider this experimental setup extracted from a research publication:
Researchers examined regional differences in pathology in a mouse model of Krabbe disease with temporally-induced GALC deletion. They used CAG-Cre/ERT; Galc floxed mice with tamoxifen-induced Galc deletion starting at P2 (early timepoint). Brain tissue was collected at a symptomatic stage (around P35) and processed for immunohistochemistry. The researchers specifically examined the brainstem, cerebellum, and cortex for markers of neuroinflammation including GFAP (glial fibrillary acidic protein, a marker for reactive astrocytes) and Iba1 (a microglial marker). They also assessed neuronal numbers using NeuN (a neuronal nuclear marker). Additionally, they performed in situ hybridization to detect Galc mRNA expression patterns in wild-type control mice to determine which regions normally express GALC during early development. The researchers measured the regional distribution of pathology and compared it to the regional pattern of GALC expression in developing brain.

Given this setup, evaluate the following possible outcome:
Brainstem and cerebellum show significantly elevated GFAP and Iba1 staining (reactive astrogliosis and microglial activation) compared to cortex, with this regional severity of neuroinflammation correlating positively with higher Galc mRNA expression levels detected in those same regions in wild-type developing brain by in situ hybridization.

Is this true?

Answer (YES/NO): YES